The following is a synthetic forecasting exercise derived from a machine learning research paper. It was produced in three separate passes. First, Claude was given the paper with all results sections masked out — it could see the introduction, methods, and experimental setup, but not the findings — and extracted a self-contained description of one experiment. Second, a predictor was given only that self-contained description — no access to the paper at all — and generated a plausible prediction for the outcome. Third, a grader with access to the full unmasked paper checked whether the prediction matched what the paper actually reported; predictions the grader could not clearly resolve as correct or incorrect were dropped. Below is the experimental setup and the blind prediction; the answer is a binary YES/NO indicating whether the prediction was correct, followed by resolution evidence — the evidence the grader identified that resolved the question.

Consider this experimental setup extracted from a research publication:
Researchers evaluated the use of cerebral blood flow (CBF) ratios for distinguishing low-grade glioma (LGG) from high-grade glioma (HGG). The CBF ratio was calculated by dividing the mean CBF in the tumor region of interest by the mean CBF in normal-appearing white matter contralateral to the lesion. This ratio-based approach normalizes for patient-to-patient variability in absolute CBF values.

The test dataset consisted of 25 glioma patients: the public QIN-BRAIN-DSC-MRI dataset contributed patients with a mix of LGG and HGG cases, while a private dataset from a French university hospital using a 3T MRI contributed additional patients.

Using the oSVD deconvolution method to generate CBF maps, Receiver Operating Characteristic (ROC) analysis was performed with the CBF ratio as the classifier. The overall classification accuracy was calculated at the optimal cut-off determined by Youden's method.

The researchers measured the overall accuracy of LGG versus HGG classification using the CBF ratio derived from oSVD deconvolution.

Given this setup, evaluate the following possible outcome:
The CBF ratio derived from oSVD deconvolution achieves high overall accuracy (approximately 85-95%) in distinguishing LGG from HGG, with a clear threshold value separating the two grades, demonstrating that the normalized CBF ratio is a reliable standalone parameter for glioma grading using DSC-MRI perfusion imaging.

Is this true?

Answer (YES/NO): NO